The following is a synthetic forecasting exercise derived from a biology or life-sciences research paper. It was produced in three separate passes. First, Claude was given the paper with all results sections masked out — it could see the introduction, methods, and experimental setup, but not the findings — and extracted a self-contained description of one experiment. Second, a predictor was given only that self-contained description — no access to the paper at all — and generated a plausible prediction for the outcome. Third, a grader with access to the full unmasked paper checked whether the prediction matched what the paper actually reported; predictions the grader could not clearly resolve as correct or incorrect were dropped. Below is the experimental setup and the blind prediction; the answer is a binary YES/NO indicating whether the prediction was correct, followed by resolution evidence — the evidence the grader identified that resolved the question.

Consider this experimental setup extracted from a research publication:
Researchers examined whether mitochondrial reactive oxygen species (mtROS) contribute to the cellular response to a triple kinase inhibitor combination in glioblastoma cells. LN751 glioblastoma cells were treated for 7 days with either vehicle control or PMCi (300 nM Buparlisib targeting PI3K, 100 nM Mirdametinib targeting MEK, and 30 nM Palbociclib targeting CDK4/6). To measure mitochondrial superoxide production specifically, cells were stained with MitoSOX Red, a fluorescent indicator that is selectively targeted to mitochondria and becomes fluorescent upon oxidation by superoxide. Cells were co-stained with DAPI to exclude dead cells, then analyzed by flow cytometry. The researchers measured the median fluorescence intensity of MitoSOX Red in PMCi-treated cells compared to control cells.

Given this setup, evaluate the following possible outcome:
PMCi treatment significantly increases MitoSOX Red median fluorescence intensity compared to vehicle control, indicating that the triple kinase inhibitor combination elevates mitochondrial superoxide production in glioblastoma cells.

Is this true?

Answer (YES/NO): YES